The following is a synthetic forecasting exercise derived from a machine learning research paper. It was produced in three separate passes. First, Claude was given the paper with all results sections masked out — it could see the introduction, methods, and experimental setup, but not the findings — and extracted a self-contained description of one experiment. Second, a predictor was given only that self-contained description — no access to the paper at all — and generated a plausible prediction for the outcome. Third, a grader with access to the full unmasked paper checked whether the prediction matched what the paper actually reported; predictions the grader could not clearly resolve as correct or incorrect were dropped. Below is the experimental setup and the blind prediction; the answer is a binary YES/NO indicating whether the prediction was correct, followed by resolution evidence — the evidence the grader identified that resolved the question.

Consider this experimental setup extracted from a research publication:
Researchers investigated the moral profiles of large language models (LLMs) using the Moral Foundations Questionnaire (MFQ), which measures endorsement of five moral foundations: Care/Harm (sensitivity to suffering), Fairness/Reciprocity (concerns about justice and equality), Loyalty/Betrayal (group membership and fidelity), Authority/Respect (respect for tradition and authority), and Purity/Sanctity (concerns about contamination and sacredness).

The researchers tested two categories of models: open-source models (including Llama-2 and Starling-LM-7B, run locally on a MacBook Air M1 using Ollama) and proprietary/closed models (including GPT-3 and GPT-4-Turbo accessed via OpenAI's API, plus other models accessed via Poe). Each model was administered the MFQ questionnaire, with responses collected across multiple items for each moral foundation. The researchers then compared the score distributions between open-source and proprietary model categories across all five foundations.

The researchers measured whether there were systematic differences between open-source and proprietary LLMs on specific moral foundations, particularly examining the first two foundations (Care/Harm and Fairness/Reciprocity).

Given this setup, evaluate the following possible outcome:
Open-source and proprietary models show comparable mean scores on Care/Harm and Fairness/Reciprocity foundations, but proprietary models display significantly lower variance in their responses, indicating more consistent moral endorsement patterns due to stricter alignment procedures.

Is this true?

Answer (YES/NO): NO